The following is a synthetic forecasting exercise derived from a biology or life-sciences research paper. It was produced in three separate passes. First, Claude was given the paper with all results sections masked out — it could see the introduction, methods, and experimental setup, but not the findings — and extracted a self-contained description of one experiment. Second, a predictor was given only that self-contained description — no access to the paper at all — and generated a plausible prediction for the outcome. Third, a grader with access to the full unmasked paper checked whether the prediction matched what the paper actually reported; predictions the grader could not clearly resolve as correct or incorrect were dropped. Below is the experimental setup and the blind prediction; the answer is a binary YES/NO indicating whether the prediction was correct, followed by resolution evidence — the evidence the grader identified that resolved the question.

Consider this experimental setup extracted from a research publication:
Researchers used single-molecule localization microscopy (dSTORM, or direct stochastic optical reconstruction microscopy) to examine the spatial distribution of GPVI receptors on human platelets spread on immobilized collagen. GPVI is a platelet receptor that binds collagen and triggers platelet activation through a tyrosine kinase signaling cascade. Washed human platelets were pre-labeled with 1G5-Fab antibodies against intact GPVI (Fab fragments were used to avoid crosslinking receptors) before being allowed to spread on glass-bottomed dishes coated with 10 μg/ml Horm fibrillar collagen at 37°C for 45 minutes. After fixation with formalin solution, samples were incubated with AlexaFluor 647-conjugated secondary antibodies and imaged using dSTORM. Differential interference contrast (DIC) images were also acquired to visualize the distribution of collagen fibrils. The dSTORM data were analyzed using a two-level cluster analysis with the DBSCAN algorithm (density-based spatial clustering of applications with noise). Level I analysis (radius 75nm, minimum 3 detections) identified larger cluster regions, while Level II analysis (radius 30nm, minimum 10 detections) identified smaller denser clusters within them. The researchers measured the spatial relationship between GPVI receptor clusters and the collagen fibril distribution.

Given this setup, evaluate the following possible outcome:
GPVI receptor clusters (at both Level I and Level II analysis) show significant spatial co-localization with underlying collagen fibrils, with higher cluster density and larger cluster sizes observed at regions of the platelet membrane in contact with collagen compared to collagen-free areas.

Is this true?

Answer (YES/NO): NO